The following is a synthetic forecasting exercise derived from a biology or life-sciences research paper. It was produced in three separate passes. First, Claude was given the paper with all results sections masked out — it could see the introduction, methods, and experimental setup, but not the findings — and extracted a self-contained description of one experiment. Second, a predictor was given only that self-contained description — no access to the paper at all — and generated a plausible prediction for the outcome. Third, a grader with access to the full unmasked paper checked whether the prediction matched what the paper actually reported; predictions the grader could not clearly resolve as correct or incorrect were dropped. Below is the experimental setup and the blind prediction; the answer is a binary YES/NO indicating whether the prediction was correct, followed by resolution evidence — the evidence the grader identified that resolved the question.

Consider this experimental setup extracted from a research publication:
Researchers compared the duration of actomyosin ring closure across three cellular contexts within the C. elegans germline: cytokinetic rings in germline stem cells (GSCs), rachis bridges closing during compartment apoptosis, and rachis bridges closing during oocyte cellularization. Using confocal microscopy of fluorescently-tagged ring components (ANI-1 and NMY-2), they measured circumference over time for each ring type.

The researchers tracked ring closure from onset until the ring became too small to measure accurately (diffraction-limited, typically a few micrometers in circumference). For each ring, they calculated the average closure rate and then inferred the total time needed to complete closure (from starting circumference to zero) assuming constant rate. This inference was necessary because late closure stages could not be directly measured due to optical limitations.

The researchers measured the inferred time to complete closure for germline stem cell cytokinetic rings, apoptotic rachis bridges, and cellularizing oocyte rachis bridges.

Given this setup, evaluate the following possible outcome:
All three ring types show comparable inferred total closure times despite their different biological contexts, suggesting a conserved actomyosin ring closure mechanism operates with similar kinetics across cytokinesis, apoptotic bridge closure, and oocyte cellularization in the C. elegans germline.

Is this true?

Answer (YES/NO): NO